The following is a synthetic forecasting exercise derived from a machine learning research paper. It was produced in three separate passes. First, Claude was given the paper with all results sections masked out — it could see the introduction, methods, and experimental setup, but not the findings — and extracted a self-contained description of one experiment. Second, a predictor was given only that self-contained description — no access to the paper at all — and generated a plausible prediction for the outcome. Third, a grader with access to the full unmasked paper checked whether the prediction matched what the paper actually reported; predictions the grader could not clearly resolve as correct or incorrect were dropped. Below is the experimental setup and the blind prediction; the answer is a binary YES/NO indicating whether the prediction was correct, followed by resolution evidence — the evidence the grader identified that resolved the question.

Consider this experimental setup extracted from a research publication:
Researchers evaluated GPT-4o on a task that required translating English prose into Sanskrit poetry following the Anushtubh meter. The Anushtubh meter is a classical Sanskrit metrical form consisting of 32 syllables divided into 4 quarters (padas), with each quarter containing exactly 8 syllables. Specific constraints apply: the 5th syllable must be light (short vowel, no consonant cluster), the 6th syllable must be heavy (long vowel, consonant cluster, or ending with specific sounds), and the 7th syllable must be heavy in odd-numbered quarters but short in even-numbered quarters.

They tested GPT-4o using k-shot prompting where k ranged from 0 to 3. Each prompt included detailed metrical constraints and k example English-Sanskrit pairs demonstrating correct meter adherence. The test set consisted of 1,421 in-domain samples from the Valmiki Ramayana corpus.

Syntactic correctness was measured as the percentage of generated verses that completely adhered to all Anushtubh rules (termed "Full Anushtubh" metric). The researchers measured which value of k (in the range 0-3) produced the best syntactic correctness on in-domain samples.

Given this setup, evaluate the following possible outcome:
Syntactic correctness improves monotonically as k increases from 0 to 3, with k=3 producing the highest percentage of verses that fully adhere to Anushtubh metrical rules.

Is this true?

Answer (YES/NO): NO